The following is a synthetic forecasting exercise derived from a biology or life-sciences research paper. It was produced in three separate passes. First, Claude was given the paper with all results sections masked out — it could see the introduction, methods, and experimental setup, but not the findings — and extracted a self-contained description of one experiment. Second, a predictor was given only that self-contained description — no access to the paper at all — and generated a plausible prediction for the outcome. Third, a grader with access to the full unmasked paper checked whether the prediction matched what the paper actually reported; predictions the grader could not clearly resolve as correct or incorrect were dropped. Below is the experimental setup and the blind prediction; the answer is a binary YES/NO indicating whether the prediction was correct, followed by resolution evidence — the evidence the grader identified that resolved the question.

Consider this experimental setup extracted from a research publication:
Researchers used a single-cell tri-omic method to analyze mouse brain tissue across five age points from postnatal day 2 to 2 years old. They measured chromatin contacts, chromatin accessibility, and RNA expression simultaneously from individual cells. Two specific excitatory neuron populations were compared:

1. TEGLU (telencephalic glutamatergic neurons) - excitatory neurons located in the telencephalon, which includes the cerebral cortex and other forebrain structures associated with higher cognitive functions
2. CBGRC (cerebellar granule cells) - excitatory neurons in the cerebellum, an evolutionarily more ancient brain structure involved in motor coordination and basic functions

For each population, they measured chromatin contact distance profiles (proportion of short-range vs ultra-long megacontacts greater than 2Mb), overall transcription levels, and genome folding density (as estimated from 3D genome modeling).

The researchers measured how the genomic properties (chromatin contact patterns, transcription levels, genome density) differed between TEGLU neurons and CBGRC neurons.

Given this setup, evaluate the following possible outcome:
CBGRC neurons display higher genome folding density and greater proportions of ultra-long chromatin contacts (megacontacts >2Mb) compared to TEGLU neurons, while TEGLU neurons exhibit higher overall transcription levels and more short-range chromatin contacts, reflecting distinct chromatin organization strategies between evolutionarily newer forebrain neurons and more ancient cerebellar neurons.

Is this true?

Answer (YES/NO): YES